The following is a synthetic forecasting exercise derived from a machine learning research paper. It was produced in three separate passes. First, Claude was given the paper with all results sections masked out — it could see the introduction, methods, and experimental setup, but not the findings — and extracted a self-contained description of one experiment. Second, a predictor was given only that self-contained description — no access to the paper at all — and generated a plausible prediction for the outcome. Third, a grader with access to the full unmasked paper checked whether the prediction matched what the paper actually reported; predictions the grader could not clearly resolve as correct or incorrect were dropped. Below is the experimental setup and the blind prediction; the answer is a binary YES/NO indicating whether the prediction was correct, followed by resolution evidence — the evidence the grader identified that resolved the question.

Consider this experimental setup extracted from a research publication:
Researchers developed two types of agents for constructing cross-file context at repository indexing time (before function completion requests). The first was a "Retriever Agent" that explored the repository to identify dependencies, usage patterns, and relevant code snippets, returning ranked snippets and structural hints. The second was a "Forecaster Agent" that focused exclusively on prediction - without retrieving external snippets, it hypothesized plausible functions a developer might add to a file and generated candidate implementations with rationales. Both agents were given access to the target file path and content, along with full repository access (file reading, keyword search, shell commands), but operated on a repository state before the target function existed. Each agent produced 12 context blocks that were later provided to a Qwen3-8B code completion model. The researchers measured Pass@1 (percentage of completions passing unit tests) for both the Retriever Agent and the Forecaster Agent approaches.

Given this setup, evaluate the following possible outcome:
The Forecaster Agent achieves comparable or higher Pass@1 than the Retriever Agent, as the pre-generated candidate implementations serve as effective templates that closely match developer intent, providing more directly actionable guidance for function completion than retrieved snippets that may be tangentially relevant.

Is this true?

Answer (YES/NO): YES